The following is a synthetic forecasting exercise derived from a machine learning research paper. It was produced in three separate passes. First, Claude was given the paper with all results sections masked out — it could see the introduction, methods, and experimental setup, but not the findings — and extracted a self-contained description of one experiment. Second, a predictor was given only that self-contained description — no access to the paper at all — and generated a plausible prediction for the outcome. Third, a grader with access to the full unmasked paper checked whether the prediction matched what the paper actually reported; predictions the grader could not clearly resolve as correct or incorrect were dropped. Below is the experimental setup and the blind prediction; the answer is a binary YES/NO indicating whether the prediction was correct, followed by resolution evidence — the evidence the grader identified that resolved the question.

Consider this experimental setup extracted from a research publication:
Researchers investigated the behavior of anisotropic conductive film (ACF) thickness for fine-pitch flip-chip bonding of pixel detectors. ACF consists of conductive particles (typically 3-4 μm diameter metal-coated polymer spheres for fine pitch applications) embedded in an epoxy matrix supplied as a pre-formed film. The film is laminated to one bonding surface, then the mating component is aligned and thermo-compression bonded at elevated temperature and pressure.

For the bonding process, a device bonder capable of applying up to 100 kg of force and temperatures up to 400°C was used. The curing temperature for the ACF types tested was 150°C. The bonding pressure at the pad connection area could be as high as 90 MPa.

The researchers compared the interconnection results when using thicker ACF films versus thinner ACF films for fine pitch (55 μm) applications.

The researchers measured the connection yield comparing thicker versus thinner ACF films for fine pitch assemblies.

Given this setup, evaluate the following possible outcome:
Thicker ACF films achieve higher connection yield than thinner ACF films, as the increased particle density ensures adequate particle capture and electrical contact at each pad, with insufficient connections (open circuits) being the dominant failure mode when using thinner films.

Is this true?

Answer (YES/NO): NO